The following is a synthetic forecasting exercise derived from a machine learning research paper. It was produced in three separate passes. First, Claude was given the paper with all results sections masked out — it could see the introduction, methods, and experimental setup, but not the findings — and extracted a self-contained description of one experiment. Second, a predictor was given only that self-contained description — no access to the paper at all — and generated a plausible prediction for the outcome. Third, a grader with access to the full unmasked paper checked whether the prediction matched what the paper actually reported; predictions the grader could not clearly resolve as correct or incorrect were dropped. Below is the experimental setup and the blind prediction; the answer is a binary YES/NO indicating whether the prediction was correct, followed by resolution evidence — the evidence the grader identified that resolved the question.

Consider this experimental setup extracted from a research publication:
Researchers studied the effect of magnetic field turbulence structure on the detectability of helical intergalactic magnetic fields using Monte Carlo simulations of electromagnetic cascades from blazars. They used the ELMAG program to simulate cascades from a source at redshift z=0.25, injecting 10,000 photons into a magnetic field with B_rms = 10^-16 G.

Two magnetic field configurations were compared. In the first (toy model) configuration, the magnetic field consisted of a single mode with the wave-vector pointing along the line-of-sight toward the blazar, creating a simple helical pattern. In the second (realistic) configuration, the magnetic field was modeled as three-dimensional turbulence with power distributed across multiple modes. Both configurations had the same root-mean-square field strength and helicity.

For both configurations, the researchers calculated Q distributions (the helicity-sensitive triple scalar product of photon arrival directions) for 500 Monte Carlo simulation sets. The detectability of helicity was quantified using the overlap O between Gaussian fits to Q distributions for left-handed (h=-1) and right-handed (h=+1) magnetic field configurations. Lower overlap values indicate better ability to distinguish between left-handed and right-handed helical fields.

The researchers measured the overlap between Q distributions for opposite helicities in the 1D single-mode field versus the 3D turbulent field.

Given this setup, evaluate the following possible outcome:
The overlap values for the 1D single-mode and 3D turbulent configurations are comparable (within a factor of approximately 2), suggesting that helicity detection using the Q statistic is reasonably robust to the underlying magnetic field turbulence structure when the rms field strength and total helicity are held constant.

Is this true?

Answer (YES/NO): YES